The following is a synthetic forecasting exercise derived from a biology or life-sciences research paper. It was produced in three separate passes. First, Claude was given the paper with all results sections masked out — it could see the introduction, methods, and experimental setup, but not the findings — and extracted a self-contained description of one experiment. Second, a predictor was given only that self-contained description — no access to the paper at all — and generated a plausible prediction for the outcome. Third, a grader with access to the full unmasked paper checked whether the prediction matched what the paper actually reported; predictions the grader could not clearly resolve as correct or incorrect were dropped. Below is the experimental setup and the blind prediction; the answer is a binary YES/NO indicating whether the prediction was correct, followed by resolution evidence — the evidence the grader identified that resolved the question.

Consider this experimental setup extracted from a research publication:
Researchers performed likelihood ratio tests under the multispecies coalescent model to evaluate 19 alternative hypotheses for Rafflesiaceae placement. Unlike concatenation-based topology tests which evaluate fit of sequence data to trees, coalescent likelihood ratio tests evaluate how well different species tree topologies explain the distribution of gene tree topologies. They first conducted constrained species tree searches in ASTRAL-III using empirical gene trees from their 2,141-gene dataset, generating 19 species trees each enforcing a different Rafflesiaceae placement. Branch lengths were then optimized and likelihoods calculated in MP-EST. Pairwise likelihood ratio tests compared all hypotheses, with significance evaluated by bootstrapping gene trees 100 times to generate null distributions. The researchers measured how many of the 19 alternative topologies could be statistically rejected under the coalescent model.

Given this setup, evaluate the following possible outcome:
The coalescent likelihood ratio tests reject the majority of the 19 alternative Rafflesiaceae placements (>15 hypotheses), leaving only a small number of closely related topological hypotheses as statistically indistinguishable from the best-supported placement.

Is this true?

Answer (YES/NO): YES